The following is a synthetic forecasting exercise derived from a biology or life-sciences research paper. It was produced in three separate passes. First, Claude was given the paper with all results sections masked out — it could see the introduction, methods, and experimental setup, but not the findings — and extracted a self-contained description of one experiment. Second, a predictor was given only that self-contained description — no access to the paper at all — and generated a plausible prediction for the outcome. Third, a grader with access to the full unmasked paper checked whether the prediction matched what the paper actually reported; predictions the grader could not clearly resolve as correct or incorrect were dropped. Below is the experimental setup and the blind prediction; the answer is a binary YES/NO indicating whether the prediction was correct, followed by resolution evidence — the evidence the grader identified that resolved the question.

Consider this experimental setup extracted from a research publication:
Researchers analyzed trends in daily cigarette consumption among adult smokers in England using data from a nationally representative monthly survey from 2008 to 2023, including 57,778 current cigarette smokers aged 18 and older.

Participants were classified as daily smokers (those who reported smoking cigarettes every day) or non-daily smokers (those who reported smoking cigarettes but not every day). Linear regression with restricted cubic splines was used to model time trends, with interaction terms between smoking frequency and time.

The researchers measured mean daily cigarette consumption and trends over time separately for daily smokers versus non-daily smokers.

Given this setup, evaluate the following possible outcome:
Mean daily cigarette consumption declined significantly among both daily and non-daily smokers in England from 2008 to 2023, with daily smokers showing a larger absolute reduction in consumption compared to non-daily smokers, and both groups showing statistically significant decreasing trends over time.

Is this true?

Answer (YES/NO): NO